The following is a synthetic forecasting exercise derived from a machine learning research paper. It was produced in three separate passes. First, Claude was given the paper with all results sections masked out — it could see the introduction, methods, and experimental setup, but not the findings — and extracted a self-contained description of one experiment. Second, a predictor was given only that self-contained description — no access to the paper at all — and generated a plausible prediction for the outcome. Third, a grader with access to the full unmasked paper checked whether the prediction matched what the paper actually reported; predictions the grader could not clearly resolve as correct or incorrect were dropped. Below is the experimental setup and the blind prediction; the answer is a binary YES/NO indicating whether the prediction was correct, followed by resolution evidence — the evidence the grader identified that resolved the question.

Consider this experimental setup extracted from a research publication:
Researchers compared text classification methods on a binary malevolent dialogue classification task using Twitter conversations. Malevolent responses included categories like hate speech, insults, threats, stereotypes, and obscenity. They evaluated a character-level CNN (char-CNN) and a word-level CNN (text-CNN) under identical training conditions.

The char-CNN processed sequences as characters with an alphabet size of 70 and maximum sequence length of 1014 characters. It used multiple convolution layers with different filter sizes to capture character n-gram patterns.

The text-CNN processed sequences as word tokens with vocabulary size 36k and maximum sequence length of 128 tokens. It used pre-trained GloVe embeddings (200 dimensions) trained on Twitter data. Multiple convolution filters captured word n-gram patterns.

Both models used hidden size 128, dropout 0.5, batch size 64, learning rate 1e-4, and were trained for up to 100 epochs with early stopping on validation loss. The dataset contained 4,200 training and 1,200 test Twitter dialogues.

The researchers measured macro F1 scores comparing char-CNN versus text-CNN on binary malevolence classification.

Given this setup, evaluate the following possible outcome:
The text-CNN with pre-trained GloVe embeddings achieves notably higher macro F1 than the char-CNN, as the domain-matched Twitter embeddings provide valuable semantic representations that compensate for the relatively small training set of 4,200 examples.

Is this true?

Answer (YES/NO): YES